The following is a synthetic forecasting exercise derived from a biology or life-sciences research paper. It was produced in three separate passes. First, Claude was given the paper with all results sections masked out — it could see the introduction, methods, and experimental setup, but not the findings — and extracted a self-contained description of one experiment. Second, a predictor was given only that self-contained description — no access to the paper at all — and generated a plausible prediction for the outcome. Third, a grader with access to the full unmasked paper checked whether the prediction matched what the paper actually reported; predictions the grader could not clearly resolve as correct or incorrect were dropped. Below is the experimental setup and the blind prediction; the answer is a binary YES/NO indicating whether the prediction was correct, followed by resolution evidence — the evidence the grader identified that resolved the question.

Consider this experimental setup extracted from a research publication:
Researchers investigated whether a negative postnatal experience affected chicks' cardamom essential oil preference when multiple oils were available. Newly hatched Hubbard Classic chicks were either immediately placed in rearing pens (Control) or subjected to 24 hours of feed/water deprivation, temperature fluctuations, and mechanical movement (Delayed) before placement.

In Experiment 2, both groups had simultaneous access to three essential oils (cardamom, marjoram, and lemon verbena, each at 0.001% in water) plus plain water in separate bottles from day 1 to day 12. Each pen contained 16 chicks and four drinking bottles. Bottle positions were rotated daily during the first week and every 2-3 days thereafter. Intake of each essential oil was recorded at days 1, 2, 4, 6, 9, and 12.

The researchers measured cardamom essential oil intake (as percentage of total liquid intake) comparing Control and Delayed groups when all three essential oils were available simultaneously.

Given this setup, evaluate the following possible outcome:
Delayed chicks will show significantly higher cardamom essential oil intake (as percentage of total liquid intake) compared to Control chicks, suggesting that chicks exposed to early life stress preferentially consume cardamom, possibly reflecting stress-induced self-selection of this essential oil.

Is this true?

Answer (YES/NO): NO